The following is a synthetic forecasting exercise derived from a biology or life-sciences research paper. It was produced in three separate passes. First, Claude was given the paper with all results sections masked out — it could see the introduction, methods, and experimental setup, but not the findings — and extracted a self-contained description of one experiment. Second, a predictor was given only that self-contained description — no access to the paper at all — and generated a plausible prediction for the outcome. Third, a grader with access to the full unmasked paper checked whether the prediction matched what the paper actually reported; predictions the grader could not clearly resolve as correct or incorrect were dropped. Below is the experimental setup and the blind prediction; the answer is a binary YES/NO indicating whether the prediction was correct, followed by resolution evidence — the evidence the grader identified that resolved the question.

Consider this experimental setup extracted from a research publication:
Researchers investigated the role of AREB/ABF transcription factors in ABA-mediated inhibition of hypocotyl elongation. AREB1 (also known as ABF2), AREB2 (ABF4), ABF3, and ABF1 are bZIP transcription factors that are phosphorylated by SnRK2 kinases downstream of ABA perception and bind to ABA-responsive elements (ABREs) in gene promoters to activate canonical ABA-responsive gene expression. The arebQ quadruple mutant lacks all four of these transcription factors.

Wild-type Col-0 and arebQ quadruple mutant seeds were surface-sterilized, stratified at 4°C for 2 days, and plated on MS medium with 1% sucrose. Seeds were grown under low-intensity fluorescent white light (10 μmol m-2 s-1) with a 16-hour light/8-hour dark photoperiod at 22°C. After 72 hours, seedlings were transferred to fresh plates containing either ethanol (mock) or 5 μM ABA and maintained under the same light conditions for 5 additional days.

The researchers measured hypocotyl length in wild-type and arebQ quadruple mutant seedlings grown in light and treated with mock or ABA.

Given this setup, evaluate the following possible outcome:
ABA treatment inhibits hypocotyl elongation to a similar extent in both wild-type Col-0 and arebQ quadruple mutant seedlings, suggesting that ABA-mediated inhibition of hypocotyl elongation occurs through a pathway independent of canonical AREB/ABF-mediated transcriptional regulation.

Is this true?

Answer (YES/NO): YES